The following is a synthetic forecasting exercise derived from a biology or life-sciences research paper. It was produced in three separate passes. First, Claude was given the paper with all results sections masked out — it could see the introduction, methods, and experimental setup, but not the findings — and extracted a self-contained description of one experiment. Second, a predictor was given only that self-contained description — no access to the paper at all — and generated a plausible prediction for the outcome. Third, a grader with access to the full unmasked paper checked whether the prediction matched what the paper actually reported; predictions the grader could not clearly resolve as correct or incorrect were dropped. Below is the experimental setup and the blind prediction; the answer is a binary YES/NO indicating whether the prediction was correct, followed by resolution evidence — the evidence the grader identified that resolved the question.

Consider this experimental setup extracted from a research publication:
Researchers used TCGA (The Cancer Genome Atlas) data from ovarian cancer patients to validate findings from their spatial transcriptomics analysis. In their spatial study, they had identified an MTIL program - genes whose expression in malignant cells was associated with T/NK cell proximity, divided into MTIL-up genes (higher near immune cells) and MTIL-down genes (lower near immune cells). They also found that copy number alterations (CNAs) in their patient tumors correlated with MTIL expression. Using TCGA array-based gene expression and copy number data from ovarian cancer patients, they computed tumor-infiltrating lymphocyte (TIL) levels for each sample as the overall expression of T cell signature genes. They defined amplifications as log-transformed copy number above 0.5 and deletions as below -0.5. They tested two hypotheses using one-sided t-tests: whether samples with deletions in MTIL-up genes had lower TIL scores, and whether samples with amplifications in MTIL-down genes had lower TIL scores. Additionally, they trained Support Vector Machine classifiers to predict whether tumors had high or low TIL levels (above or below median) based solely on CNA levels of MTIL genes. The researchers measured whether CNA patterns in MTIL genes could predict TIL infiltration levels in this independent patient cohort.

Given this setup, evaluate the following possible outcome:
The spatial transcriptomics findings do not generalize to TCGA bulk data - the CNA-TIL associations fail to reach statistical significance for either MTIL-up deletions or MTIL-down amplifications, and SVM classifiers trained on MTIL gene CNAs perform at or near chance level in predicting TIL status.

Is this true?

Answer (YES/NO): NO